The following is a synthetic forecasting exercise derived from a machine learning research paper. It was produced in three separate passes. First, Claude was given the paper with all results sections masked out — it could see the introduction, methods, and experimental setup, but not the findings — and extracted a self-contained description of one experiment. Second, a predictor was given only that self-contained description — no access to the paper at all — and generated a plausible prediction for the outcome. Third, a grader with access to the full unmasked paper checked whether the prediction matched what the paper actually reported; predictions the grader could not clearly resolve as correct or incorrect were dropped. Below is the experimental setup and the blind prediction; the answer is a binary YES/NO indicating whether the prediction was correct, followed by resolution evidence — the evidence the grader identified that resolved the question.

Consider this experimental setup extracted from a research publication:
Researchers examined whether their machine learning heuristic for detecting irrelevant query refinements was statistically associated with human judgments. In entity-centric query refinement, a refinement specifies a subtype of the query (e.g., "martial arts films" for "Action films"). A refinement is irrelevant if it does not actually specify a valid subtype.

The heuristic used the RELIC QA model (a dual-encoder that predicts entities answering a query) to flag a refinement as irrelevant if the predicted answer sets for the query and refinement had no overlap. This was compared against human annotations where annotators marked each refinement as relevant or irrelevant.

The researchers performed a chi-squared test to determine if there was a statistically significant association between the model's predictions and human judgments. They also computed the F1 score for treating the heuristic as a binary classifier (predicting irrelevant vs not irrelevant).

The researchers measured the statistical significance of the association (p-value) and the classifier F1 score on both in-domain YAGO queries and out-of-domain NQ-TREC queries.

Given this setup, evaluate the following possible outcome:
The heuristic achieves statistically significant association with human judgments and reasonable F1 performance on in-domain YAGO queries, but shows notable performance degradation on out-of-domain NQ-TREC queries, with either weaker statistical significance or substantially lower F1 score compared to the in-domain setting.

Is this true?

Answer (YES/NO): NO